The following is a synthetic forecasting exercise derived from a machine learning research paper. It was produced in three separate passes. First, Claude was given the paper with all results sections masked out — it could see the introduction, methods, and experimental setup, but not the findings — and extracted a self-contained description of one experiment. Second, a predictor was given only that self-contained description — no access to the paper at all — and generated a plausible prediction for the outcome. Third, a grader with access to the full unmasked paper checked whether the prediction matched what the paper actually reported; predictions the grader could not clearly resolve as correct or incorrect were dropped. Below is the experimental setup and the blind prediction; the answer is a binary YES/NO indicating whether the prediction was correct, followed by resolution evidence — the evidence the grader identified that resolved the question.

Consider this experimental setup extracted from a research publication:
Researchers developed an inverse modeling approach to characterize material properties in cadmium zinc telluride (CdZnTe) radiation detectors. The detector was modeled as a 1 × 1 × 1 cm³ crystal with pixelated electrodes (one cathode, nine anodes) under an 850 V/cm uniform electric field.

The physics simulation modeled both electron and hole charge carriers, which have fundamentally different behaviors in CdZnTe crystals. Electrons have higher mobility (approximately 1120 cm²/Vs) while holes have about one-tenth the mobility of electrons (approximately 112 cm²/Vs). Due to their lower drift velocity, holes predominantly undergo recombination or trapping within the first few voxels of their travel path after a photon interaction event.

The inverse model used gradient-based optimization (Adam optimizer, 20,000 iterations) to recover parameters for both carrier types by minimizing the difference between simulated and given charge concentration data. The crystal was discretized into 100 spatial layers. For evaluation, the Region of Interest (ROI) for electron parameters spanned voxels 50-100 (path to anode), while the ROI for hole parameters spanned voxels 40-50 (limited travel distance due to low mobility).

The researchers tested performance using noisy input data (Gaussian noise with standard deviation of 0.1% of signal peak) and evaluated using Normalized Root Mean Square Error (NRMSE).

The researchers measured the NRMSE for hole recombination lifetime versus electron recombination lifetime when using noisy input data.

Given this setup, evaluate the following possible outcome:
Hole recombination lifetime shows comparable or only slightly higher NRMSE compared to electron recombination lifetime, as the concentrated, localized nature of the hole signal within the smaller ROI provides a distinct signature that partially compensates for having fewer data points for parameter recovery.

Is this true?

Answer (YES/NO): NO